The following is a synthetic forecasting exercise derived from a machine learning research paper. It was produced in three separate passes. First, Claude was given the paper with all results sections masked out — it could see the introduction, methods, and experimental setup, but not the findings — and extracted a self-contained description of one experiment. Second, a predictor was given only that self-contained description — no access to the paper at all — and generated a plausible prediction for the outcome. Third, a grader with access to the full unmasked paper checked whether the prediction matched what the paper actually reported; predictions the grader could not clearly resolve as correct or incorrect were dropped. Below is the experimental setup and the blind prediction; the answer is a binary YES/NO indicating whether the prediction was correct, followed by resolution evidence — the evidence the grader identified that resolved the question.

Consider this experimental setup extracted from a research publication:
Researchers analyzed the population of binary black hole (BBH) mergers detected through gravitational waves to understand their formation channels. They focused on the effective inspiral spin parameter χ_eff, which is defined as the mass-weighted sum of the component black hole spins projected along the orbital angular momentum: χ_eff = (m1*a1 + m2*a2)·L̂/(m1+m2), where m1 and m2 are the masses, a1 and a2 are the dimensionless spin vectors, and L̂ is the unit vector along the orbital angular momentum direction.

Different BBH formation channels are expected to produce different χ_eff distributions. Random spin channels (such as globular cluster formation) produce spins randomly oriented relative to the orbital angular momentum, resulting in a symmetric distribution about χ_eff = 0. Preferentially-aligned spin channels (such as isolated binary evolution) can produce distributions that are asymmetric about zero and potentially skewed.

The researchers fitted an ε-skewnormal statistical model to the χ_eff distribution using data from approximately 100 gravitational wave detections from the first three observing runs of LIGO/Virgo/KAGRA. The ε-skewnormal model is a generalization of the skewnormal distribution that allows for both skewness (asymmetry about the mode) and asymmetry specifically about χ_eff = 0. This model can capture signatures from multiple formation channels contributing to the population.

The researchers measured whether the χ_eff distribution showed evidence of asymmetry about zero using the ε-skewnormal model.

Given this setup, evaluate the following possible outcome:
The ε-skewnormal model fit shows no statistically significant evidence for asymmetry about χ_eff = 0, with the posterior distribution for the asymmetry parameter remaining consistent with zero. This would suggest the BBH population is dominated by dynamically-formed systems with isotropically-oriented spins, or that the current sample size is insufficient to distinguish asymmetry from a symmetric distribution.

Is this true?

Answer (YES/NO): NO